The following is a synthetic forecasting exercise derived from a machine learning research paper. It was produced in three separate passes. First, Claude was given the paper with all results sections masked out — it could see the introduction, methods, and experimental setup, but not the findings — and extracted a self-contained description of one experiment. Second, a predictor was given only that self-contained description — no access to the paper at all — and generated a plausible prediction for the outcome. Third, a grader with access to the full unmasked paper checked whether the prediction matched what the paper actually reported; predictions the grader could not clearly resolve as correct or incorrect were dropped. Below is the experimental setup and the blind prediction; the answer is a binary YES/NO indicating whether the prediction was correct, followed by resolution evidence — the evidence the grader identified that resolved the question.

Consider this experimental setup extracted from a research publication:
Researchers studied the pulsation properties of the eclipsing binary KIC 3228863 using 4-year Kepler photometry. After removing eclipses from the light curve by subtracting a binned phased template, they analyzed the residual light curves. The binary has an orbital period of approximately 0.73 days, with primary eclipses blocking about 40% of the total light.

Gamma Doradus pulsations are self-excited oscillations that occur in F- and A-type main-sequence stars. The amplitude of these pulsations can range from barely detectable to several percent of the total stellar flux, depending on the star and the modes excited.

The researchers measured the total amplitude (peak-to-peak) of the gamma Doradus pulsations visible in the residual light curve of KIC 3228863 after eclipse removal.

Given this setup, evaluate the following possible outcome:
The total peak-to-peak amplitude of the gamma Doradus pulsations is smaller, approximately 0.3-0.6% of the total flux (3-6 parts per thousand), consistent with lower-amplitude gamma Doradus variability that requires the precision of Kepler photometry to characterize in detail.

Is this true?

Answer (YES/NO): NO